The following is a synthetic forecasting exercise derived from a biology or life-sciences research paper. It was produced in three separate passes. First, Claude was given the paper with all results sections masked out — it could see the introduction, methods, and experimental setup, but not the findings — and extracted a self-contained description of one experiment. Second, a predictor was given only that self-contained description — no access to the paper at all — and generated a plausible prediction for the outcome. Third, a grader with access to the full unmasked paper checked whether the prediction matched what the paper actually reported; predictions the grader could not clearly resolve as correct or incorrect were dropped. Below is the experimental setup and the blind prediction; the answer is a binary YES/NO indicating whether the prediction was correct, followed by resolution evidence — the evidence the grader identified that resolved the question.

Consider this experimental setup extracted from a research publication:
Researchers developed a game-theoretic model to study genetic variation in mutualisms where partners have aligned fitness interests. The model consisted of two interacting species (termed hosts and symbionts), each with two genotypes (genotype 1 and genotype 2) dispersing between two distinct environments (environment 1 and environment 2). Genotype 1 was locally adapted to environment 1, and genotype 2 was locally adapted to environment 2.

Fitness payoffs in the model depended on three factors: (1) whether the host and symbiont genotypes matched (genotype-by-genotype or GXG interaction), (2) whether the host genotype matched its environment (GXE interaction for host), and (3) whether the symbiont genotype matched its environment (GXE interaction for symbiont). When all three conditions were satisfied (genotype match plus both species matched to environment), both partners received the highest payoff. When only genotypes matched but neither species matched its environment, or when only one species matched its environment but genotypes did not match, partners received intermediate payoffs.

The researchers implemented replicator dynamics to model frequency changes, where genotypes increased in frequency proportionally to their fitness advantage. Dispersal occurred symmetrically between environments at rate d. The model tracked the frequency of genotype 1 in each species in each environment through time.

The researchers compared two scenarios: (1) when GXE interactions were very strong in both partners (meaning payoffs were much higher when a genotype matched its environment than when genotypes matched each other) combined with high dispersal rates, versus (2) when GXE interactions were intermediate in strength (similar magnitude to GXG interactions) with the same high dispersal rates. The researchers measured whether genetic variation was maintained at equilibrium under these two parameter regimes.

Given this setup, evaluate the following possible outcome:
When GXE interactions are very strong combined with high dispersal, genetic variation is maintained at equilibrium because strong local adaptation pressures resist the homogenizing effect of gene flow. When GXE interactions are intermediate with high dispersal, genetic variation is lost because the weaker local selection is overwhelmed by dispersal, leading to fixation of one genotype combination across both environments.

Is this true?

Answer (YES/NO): NO